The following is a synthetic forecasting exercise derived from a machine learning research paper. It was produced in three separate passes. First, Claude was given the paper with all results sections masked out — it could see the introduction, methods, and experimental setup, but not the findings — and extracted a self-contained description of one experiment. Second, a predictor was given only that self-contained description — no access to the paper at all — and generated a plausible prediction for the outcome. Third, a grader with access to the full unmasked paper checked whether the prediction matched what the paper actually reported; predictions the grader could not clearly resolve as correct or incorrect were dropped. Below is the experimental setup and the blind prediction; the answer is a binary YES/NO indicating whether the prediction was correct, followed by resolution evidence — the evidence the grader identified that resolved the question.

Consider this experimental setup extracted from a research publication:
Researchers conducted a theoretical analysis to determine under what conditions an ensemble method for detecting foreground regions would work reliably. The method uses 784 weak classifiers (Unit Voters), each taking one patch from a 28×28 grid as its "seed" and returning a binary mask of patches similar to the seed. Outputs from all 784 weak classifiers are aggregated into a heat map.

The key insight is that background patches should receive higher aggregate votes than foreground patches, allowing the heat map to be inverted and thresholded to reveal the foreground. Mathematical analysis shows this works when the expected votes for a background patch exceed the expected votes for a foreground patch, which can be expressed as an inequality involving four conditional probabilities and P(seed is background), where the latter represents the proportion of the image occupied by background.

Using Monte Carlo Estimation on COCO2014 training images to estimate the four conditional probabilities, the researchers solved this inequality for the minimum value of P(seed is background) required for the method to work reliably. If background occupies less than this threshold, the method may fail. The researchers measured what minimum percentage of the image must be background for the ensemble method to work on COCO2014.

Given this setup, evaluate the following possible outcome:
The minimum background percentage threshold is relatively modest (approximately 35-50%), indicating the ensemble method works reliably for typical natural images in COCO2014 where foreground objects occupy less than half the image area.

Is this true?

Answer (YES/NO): NO